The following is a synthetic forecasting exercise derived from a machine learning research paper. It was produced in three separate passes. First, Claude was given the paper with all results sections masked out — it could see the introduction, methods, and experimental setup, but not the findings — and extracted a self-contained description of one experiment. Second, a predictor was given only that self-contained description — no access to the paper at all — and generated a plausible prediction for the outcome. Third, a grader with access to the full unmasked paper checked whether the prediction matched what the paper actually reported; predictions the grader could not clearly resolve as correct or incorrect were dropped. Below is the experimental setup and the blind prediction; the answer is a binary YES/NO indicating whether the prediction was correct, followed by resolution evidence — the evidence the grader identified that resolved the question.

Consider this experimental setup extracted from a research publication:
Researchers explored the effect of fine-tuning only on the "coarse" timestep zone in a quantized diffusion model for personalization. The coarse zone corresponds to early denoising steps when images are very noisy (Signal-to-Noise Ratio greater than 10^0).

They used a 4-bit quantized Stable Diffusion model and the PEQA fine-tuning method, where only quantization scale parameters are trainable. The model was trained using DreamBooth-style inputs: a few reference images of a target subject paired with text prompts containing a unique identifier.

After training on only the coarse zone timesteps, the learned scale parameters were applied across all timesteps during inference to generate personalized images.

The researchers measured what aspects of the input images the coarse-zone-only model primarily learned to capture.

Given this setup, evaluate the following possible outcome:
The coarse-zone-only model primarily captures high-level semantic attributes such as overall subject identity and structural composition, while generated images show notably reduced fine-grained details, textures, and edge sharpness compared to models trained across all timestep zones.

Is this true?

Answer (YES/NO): NO